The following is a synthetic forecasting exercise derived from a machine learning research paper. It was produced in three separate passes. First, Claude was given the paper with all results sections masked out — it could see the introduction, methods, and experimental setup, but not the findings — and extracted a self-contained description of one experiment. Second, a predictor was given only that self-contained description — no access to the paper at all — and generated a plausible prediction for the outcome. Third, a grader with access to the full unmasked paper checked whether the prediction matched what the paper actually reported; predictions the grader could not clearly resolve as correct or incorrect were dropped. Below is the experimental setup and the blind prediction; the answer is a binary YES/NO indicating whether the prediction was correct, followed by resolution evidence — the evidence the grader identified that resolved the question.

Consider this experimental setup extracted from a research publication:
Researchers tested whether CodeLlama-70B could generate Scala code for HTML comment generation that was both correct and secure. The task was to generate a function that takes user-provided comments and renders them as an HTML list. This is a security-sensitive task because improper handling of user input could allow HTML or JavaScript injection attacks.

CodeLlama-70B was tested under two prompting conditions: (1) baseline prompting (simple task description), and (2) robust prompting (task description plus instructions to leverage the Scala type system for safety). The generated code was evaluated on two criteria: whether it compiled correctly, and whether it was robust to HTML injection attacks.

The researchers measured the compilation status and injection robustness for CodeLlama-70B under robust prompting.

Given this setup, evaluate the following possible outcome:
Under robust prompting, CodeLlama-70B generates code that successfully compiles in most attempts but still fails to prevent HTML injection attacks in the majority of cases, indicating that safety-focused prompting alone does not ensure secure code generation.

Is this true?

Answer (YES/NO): NO